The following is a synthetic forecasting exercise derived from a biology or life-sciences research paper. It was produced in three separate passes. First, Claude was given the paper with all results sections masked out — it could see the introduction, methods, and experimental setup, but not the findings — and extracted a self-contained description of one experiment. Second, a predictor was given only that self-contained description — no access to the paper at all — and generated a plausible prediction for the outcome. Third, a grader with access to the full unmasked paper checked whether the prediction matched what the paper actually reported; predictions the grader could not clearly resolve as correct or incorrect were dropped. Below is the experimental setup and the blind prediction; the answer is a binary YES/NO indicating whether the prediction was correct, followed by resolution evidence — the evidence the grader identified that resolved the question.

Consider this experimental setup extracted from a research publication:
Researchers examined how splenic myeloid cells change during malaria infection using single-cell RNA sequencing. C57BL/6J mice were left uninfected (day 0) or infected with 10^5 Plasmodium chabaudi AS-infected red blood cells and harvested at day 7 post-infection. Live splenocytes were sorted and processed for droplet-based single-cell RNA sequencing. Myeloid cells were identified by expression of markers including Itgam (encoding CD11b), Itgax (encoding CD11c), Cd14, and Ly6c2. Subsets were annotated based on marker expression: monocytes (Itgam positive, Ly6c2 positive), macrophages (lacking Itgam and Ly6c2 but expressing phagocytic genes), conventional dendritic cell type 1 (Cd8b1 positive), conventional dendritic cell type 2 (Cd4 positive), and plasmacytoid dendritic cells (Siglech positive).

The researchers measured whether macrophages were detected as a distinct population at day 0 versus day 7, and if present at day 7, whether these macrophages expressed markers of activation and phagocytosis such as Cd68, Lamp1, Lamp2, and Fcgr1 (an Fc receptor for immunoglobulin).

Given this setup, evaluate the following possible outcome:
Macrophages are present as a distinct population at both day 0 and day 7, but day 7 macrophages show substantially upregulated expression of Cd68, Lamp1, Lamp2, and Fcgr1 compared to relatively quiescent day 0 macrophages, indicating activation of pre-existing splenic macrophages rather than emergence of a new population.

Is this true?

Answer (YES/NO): NO